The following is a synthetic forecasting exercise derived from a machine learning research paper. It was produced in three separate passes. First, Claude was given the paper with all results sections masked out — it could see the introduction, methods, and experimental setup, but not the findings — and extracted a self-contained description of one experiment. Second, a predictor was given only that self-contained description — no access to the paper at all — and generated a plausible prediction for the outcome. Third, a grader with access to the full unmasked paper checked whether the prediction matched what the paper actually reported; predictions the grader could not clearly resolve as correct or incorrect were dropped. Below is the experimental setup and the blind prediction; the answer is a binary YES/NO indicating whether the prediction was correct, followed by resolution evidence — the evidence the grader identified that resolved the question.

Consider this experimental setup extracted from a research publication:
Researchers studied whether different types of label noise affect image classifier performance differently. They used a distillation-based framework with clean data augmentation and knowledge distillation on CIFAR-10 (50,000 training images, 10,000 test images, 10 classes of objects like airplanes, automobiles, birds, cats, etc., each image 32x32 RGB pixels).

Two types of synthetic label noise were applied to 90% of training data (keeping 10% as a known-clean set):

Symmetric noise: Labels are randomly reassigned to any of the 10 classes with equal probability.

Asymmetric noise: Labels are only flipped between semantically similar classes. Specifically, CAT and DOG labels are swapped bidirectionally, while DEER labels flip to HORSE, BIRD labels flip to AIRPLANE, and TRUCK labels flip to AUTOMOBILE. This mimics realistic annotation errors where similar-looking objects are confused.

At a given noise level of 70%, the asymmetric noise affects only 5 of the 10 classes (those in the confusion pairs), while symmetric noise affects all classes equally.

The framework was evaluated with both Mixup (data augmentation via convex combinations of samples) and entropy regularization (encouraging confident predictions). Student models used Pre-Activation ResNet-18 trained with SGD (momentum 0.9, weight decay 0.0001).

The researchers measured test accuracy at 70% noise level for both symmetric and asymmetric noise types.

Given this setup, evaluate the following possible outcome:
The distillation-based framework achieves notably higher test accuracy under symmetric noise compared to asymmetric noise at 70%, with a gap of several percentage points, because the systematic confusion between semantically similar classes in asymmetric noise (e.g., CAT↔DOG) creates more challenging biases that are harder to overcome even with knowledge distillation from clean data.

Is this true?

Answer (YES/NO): YES